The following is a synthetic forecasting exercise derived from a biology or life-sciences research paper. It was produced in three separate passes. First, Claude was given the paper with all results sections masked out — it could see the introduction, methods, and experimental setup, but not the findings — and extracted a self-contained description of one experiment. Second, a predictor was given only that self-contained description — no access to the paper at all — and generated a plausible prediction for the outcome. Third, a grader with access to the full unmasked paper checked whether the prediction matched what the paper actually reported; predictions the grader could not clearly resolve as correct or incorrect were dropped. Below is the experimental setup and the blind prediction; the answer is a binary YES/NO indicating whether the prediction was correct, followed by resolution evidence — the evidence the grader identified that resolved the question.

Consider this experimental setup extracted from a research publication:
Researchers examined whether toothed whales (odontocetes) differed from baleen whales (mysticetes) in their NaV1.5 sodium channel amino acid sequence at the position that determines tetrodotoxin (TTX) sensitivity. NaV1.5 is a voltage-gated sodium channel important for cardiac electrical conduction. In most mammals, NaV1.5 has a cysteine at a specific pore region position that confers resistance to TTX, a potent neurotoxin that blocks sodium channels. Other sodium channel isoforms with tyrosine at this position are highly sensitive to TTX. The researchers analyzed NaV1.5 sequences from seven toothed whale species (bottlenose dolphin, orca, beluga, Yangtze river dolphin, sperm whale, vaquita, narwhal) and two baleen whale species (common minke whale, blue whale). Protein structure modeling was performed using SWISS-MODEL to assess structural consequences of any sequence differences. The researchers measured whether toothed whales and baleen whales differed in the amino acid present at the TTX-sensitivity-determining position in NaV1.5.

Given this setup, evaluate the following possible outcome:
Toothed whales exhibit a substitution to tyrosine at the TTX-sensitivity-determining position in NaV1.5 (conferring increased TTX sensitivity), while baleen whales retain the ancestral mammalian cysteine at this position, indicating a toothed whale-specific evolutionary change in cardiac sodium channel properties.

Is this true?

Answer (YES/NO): NO